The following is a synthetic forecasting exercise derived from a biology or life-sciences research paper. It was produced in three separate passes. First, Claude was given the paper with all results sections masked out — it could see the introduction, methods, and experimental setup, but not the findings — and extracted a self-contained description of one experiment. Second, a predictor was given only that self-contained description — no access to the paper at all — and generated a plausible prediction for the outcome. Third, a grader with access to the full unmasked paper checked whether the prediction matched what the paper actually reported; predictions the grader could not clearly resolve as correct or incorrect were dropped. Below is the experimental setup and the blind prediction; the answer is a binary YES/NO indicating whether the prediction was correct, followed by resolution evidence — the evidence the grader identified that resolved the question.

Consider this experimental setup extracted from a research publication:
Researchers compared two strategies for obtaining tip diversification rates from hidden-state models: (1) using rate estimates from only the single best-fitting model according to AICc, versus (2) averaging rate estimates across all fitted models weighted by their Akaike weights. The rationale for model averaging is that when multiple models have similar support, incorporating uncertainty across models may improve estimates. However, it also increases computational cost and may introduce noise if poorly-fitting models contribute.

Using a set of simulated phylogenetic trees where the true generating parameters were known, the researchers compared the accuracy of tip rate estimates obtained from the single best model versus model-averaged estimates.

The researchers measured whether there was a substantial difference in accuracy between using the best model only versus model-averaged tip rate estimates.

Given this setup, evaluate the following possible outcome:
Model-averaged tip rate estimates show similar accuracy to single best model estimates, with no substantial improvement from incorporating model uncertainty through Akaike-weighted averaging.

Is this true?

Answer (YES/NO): YES